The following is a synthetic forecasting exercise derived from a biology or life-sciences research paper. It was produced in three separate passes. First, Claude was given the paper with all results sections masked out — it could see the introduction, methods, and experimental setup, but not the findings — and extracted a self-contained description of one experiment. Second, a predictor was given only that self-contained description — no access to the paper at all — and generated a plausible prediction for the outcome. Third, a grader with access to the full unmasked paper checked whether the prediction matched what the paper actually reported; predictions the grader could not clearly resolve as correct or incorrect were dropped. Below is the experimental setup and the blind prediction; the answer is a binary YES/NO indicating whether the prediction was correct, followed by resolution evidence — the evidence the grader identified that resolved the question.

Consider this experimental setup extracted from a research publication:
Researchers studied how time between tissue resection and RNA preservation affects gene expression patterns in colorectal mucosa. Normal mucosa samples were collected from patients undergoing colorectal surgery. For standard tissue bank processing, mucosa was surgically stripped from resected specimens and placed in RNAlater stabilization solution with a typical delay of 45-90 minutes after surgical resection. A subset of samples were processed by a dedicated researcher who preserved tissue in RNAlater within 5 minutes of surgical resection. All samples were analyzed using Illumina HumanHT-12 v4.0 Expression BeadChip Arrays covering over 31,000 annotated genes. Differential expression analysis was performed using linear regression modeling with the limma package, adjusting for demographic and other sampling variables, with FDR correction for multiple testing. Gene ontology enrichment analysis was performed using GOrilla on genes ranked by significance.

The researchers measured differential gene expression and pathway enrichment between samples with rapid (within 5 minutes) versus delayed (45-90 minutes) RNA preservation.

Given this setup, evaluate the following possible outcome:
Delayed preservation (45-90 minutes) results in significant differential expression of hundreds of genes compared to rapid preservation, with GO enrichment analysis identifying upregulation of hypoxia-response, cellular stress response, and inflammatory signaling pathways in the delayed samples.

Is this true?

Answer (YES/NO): NO